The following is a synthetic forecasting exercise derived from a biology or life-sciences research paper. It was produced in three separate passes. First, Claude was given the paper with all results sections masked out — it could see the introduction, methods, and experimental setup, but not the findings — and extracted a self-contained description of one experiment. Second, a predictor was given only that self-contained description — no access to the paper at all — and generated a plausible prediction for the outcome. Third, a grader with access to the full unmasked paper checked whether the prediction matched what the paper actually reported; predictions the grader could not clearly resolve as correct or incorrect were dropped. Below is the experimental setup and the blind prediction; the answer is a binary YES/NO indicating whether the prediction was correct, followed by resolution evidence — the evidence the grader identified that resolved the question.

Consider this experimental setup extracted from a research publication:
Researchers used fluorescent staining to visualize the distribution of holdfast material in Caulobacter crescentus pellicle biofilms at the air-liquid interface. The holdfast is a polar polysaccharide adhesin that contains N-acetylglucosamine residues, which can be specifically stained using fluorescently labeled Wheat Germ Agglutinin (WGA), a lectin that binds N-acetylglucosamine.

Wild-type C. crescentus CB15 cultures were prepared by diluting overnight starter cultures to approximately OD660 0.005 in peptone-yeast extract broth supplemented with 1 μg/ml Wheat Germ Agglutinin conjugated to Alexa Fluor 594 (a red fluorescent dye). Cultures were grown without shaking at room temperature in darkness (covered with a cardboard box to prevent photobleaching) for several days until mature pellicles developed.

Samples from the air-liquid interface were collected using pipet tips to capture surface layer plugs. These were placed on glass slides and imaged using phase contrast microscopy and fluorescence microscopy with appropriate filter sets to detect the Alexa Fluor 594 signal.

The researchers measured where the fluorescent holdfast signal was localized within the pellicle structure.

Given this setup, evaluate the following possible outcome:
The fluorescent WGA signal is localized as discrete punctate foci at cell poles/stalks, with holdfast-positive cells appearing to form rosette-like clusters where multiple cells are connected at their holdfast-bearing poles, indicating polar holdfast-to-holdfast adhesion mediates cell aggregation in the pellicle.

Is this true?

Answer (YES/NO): YES